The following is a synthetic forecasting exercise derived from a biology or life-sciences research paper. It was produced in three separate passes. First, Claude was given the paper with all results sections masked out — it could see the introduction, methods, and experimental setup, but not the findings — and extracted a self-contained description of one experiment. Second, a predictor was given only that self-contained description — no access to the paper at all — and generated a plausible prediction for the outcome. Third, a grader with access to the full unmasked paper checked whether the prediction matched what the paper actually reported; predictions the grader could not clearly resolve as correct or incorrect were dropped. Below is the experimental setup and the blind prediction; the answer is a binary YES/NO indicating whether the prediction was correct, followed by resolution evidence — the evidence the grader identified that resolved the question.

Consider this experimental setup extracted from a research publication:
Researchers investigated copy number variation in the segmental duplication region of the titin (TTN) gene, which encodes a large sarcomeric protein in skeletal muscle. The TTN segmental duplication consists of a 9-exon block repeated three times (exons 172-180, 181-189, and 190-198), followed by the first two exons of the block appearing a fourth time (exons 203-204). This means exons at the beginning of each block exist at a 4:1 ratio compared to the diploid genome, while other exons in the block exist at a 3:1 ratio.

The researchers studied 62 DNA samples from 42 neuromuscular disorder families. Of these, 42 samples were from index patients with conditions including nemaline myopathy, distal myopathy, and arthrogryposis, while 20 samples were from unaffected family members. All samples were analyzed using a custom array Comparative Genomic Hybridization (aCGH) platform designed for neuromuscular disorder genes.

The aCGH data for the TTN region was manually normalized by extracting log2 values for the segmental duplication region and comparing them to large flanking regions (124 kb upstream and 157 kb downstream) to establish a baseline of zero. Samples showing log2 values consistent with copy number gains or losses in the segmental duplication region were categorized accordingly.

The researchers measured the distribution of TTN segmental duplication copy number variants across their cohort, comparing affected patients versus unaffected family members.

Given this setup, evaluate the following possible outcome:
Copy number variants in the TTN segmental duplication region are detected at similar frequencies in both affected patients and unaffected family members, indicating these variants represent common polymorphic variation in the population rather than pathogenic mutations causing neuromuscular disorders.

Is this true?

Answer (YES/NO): YES